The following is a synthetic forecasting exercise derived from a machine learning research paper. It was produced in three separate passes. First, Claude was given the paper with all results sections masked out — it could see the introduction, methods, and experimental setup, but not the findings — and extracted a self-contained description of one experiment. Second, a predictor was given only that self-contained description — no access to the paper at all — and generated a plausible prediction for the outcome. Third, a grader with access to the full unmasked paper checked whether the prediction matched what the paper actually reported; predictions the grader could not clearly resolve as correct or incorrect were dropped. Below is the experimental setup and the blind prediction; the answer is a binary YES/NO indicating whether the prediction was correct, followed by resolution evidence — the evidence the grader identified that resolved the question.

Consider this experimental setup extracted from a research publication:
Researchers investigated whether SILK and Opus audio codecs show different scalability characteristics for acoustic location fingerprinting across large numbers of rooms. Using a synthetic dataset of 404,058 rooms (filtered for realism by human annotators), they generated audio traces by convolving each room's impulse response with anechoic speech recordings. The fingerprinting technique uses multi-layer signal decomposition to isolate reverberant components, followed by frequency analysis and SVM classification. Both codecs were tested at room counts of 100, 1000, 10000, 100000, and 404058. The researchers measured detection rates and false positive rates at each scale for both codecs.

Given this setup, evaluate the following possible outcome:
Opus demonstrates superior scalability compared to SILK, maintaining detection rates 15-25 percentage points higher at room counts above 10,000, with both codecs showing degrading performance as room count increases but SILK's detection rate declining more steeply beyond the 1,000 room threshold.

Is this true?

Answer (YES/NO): NO